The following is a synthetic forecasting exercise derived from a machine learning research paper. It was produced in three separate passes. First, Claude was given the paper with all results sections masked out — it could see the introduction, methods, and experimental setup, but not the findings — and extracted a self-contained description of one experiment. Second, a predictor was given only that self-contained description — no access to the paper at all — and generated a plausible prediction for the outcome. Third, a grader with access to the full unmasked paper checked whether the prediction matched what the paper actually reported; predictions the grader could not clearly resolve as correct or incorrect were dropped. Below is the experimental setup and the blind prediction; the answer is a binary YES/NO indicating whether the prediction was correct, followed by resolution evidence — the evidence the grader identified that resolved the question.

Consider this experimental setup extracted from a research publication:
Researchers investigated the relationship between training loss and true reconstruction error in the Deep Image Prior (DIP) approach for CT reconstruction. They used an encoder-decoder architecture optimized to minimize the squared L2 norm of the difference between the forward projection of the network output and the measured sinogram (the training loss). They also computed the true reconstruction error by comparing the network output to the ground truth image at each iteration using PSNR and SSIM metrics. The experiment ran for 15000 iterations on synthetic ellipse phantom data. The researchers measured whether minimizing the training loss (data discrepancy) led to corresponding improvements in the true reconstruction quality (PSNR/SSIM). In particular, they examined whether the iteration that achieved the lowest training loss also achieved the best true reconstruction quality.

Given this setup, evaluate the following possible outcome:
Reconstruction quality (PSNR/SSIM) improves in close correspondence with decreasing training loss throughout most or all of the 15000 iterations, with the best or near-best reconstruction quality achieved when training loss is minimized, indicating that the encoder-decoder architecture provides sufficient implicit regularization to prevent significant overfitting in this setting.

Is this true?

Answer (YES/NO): NO